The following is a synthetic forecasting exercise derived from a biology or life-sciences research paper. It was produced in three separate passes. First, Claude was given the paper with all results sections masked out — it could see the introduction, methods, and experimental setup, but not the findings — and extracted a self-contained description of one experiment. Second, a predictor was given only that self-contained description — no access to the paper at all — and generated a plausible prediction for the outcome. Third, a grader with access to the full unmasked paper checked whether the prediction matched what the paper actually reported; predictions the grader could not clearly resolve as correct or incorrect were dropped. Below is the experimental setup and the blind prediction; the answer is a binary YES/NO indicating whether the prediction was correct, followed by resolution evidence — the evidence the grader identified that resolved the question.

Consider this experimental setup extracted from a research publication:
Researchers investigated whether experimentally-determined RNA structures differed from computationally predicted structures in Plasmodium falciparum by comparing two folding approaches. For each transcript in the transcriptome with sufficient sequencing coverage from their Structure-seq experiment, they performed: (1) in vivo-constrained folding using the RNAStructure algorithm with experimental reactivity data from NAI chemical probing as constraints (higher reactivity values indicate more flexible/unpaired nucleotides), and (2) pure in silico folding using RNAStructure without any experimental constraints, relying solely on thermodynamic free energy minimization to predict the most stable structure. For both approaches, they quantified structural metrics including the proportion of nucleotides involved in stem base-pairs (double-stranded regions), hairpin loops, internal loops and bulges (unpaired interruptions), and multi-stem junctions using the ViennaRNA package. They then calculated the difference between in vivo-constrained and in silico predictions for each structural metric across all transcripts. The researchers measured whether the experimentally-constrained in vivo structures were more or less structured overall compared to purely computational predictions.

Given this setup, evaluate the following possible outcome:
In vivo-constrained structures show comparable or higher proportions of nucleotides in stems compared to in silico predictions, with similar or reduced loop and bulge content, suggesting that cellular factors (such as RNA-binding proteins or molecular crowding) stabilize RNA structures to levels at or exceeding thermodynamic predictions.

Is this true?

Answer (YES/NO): YES